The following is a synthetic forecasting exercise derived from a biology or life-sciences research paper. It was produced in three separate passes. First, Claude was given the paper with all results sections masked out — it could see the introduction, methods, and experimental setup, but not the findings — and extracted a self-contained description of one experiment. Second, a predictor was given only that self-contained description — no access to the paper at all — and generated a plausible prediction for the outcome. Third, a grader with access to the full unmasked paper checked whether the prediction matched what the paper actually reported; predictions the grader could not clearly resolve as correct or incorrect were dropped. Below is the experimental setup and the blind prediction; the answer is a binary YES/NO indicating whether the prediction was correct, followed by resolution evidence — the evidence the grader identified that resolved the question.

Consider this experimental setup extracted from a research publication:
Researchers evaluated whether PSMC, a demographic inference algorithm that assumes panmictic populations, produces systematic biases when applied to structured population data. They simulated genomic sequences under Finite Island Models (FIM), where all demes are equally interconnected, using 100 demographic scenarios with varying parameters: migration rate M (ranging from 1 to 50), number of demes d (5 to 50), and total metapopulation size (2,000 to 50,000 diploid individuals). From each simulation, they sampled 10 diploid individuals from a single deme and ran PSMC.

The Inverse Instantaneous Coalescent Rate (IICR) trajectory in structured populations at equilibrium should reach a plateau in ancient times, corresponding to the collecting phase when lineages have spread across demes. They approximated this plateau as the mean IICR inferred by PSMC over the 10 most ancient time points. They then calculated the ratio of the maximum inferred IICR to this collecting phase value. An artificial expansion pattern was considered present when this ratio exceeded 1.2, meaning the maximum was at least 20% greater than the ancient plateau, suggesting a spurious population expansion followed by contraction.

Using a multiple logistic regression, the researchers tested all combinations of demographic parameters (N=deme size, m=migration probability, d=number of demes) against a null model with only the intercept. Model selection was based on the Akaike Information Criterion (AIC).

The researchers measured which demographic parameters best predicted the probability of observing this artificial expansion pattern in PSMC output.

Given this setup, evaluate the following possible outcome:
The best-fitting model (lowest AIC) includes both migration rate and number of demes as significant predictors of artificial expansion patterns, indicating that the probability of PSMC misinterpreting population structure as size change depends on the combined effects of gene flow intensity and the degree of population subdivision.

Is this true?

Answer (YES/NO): YES